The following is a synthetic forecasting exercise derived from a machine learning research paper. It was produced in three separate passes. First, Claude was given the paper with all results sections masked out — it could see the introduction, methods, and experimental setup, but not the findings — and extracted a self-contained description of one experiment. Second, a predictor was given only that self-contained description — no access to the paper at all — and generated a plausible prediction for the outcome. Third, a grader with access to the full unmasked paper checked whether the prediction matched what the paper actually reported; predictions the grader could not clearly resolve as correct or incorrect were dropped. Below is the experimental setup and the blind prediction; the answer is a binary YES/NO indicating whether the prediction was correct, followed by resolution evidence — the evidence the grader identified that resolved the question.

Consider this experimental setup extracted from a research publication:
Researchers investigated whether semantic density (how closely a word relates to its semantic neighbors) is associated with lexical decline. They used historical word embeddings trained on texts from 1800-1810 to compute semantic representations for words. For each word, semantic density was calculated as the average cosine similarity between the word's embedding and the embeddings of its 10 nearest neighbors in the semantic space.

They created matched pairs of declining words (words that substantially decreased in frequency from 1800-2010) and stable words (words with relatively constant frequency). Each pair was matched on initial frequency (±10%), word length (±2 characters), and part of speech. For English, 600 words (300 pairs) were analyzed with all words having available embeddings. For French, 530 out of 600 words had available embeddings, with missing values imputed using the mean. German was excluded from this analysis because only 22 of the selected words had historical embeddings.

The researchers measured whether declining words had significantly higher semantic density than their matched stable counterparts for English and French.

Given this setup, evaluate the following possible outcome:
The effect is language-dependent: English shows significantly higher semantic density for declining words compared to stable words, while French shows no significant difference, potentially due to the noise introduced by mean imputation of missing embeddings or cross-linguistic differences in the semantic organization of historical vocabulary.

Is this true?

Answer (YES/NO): NO